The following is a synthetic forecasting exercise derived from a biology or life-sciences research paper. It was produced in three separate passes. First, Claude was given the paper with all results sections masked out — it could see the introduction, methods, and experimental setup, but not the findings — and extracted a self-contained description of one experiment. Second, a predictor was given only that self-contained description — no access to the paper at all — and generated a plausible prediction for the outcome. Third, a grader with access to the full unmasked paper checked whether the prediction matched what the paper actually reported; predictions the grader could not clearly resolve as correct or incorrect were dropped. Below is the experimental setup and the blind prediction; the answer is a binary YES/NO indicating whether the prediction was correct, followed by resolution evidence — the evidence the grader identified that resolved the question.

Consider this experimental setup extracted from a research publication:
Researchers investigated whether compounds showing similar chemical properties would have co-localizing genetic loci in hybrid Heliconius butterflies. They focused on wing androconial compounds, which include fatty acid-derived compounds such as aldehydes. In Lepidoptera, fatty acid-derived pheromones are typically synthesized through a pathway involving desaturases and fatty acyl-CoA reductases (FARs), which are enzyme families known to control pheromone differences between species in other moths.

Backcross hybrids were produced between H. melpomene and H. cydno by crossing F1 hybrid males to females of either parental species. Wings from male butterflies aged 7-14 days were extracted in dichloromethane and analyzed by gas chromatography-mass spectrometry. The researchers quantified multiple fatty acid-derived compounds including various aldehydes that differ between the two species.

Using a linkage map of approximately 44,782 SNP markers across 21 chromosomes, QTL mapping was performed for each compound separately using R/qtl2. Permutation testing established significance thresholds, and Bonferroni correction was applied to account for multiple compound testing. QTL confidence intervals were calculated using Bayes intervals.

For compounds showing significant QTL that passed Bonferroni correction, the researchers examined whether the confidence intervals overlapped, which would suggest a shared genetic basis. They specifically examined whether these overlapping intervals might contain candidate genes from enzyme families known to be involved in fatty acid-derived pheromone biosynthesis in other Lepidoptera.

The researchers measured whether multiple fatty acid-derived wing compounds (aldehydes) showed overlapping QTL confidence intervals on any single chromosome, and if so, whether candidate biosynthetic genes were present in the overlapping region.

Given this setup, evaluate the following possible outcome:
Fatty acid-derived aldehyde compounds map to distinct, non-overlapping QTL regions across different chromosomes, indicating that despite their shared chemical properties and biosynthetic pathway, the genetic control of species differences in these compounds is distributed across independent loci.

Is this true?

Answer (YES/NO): NO